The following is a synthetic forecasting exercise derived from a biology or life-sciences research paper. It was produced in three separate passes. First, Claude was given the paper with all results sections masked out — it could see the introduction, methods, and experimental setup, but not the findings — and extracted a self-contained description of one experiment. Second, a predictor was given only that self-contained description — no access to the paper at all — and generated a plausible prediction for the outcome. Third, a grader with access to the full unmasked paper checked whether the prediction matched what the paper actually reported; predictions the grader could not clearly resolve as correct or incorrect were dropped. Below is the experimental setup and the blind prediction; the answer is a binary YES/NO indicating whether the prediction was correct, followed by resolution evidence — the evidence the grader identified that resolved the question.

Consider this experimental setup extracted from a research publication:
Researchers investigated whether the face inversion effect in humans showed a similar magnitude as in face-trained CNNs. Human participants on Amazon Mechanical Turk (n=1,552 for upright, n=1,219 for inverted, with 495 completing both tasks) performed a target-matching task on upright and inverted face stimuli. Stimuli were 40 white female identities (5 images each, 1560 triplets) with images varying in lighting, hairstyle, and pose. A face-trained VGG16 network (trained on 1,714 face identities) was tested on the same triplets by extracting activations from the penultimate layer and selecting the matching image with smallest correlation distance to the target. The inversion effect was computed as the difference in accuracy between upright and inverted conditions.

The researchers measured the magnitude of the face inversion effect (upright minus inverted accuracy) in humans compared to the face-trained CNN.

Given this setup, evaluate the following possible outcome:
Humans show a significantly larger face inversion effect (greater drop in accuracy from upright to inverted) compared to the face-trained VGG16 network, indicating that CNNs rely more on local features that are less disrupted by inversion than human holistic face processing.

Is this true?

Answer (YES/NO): NO